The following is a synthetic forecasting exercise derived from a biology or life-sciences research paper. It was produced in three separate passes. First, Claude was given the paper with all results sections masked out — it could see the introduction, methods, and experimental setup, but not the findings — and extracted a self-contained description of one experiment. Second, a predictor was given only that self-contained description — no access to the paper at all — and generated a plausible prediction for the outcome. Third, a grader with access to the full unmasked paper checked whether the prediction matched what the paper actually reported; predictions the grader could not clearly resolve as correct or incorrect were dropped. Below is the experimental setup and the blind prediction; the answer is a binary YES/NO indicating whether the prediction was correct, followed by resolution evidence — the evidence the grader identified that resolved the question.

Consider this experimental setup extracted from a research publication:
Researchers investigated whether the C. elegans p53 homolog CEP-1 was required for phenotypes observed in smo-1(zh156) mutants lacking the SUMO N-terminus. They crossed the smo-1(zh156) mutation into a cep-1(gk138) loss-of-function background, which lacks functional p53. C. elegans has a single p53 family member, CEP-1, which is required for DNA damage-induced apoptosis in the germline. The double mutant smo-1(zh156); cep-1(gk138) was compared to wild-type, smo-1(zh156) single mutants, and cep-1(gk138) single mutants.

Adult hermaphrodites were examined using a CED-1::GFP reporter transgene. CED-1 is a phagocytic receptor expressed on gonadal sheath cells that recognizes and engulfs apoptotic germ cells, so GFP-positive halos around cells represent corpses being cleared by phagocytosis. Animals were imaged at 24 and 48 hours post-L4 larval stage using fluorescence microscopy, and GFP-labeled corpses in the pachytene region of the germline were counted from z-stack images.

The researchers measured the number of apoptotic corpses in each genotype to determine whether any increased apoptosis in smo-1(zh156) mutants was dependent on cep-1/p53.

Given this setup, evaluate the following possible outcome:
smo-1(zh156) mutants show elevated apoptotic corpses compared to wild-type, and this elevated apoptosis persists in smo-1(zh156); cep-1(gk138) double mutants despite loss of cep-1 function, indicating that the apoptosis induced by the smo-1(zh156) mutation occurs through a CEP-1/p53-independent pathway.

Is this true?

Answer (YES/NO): NO